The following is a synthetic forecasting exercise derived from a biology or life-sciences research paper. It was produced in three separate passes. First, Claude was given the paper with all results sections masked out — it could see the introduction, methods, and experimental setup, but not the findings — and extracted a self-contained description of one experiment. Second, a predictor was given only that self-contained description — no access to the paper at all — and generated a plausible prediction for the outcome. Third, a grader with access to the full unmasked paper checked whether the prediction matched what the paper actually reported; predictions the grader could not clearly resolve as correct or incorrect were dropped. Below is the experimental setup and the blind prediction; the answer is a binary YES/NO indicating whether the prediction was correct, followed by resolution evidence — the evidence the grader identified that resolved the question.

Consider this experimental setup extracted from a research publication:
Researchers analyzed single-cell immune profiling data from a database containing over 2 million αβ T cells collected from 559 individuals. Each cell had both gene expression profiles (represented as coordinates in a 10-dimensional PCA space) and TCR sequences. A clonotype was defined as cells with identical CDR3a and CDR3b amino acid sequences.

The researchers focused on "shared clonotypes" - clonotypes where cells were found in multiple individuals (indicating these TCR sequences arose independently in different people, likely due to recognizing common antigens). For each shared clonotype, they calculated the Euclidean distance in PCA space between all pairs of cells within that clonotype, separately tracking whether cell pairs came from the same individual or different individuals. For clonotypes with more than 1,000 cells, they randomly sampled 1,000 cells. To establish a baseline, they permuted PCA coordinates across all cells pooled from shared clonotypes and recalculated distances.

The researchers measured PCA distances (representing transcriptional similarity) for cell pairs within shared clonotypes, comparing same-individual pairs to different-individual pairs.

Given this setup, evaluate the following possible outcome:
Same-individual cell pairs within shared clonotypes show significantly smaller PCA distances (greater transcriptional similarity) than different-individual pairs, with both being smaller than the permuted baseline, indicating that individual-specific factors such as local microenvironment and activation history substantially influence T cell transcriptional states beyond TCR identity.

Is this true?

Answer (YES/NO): YES